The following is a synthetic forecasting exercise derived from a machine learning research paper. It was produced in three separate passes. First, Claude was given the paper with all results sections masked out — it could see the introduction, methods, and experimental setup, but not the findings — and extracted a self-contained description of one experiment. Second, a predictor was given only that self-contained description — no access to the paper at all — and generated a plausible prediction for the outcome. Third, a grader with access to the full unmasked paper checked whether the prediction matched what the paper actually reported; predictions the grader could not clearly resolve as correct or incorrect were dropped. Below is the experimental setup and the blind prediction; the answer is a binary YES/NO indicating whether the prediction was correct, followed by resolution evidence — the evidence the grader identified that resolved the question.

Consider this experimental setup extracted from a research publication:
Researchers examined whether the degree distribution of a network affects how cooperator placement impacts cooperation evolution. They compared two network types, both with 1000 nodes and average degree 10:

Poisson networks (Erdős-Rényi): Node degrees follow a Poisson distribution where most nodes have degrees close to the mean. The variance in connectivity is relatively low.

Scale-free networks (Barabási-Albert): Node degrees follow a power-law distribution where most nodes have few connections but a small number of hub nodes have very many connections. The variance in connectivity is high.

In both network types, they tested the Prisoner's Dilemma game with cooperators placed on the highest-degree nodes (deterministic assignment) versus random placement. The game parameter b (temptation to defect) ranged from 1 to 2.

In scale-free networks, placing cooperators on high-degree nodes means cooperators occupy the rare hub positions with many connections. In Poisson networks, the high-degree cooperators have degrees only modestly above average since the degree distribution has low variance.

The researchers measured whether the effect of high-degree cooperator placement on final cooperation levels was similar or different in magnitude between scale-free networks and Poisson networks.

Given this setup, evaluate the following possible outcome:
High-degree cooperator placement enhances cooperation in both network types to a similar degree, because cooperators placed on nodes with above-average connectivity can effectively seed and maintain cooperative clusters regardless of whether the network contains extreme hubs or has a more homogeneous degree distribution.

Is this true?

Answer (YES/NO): NO